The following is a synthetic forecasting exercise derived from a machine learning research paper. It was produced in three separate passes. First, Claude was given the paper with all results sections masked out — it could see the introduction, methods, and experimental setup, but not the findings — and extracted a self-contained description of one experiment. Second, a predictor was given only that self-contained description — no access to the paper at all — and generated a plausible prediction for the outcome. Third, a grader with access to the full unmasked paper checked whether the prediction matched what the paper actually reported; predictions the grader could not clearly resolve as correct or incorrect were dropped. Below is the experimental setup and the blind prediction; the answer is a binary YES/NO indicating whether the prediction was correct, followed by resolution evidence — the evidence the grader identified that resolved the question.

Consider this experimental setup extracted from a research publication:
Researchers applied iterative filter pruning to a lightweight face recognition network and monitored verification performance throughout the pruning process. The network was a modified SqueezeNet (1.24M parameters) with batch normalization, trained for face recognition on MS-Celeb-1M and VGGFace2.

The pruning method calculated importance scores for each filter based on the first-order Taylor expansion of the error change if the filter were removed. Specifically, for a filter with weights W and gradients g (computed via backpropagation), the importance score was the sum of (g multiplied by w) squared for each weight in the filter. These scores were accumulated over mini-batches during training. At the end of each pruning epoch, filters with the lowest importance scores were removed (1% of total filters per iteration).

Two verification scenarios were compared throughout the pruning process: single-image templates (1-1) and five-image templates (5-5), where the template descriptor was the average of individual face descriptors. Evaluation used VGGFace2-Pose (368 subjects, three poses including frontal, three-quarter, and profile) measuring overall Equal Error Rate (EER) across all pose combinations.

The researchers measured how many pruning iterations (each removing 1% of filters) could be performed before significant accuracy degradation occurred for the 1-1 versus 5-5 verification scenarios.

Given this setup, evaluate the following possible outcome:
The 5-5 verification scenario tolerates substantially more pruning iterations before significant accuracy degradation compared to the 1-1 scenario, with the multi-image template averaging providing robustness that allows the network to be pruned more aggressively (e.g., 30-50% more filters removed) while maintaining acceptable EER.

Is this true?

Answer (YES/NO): YES